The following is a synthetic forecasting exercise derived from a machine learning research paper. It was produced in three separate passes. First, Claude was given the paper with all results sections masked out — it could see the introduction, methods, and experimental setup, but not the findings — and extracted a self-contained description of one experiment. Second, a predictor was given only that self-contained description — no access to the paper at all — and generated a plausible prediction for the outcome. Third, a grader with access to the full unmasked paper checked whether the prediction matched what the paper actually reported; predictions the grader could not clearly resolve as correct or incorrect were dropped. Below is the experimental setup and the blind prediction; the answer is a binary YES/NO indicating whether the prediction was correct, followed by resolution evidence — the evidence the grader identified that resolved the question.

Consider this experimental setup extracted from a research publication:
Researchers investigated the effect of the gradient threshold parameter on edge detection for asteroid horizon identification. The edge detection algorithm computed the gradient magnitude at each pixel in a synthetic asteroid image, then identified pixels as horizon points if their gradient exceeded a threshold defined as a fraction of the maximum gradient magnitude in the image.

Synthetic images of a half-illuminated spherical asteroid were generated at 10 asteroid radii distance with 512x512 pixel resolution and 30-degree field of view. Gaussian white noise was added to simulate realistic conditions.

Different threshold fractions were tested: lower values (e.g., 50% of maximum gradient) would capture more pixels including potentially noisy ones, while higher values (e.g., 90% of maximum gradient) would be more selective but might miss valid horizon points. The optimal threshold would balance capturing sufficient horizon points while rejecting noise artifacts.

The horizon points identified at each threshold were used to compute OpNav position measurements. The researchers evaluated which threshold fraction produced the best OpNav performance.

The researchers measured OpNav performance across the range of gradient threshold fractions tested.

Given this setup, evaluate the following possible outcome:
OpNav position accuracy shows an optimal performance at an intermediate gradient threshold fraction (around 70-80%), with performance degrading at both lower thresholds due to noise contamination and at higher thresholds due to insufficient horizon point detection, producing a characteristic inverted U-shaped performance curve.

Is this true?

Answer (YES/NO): NO